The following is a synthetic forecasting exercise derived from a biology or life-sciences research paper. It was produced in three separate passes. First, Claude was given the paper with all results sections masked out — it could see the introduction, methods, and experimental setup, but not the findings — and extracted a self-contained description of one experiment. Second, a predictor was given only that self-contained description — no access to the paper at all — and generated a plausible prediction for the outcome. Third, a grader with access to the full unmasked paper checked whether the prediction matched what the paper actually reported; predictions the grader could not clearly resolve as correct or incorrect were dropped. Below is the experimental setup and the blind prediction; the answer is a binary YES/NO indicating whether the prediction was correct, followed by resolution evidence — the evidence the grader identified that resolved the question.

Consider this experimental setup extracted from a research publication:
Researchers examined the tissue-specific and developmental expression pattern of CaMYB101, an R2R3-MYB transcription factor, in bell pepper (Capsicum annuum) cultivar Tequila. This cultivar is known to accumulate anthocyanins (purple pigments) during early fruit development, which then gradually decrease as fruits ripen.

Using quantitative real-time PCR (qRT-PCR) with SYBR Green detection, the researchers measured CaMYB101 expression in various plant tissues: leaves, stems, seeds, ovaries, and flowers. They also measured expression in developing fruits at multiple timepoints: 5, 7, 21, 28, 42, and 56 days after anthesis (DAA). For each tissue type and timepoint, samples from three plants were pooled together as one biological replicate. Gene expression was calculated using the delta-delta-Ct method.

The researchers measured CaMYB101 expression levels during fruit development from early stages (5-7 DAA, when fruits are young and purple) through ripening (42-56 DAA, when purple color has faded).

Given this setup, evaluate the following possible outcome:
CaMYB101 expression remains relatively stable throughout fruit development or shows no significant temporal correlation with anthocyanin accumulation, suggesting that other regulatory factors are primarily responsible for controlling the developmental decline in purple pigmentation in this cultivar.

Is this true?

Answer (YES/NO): NO